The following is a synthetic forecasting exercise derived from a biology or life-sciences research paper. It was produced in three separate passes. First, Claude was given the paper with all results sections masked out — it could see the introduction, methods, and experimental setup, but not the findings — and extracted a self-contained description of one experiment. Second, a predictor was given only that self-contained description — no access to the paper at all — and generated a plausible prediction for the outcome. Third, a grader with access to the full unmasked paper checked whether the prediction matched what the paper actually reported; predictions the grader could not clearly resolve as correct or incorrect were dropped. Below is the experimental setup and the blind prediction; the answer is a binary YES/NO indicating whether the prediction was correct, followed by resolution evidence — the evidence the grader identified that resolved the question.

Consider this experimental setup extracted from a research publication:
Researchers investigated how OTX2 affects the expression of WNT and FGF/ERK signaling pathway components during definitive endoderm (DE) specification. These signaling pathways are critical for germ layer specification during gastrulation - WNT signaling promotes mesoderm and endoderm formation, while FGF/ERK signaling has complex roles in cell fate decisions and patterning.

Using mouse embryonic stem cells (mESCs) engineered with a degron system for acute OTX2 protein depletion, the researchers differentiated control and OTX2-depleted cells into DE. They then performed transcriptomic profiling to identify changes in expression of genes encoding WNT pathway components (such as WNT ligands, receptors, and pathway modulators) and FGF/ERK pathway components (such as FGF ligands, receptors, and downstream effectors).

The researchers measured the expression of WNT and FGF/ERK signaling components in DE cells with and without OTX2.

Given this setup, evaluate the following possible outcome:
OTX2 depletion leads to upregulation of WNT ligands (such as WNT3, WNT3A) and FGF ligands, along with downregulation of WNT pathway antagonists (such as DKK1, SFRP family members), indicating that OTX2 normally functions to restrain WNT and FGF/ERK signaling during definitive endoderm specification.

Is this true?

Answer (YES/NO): YES